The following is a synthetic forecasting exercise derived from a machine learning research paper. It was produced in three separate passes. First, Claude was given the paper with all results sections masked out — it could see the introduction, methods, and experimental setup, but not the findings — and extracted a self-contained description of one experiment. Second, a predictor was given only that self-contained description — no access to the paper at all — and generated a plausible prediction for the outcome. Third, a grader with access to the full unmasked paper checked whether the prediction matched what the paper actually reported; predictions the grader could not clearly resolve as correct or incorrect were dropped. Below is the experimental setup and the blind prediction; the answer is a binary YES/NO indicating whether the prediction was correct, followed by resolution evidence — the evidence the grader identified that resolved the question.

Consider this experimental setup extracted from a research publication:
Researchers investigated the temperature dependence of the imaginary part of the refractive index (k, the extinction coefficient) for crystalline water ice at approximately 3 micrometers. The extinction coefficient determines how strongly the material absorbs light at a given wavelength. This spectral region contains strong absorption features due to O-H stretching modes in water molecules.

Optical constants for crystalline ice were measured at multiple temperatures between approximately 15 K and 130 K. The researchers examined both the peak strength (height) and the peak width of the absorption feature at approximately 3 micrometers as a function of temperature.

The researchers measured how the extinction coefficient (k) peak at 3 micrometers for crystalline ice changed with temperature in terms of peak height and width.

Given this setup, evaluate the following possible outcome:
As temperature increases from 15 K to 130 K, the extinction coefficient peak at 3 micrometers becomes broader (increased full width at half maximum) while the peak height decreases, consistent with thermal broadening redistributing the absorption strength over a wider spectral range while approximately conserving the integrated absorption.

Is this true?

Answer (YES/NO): YES